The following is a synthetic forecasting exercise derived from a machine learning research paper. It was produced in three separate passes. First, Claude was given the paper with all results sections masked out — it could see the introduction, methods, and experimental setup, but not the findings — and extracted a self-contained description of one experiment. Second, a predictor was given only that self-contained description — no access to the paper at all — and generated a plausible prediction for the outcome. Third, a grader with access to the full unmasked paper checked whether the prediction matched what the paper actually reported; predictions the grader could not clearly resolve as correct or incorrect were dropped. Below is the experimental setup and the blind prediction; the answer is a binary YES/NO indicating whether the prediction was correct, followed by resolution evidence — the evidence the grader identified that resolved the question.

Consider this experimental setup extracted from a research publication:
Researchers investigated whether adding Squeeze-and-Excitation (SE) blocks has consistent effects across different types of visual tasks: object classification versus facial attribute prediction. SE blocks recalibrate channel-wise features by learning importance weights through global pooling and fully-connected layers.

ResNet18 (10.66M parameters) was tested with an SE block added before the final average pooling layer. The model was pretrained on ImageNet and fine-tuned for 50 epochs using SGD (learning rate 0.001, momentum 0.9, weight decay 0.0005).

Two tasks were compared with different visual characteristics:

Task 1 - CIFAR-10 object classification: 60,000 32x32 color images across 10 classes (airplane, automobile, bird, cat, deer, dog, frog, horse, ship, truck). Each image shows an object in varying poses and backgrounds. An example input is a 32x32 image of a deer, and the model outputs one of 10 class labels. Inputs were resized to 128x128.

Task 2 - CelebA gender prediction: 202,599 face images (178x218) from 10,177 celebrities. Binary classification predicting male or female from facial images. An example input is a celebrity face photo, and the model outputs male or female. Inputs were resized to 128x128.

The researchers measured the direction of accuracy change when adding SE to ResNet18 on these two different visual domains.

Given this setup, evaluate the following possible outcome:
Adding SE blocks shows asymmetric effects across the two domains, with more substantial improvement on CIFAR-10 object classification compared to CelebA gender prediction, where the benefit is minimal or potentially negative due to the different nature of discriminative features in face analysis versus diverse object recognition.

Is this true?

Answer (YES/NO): NO